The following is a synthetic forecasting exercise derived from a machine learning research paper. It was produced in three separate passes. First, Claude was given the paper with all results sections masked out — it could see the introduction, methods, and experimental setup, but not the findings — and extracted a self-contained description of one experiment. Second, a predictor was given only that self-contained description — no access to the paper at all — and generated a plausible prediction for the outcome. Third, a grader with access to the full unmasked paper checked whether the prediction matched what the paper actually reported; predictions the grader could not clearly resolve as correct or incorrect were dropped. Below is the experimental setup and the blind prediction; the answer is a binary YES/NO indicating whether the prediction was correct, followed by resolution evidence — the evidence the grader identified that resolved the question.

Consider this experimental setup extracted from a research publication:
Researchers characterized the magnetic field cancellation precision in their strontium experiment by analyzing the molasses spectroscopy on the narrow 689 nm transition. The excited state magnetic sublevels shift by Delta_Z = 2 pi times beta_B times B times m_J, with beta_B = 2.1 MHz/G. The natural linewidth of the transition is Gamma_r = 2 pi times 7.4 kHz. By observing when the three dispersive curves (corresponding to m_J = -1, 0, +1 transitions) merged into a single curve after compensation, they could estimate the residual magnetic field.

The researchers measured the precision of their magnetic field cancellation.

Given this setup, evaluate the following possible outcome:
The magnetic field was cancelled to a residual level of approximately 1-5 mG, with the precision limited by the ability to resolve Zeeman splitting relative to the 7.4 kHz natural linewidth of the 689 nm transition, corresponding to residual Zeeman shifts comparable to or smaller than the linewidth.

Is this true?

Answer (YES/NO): NO